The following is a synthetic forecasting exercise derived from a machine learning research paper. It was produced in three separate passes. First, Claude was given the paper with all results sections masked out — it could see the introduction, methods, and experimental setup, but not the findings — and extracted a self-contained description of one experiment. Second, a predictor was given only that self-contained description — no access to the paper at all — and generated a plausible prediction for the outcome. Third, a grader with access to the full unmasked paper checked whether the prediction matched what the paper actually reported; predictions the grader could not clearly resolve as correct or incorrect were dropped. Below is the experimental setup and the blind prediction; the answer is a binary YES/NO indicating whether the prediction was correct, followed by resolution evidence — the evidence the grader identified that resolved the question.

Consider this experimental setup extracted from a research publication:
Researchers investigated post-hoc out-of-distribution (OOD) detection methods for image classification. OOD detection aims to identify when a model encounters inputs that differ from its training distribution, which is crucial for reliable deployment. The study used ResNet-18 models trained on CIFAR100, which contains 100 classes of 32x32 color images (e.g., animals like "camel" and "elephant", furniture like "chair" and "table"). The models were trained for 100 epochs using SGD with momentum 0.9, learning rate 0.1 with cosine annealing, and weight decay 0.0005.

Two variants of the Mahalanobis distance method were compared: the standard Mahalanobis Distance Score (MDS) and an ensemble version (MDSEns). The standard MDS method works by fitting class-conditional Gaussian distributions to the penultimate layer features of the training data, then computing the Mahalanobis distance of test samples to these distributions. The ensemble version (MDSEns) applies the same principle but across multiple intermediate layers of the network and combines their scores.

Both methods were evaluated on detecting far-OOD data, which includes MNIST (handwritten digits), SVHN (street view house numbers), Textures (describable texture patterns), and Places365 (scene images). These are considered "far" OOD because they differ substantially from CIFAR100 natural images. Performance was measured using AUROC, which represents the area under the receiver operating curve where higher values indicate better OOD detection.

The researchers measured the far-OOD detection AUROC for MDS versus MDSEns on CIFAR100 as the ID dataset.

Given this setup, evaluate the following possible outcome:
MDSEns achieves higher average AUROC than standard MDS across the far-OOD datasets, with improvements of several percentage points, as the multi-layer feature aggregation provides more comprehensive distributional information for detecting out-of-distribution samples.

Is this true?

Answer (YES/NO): NO